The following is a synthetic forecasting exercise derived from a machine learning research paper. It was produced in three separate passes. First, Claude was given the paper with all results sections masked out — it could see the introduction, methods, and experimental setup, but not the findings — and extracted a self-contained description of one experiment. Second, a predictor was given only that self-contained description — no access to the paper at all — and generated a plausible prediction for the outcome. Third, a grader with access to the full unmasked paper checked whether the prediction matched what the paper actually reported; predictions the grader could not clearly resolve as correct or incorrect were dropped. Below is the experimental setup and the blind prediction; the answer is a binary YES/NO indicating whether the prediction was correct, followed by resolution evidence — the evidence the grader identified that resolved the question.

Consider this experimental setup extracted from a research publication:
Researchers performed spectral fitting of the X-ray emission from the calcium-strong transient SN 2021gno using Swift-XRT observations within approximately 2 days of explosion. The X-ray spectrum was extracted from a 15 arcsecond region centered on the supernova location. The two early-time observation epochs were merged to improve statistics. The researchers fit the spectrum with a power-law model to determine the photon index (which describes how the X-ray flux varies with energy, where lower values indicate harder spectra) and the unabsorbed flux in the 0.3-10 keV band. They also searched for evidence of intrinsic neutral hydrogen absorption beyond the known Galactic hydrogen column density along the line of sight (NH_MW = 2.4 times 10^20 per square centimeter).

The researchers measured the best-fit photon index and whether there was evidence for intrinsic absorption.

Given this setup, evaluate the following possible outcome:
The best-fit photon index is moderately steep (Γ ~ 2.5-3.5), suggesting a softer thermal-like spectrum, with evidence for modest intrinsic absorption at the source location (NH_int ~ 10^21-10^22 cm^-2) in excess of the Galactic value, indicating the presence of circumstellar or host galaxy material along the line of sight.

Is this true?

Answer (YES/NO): NO